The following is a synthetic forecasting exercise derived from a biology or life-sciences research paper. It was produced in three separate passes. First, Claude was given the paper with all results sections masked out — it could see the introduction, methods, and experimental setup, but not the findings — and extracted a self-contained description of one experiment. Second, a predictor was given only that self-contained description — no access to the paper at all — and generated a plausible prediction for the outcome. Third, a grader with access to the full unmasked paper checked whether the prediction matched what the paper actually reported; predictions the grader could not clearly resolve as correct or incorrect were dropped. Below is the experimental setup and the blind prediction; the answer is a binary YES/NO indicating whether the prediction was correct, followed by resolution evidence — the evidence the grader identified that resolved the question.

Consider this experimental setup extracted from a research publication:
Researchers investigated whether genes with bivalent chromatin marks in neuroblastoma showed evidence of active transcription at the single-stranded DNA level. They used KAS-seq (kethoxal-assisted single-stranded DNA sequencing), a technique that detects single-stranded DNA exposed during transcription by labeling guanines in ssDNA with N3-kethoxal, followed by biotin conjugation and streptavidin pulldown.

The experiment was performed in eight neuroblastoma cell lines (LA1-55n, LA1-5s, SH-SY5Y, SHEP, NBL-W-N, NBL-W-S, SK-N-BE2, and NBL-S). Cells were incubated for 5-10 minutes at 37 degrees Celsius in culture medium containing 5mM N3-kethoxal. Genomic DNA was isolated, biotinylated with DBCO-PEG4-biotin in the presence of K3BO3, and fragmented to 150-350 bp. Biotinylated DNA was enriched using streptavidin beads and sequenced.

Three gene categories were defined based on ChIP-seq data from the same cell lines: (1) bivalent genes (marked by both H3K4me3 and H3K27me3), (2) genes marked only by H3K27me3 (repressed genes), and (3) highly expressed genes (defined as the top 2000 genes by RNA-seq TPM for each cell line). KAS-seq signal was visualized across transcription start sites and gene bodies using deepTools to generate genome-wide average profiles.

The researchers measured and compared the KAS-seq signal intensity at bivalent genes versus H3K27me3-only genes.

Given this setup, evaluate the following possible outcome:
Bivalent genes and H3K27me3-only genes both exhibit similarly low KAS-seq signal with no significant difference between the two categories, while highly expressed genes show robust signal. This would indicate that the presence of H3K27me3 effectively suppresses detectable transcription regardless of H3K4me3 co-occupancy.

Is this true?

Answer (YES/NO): YES